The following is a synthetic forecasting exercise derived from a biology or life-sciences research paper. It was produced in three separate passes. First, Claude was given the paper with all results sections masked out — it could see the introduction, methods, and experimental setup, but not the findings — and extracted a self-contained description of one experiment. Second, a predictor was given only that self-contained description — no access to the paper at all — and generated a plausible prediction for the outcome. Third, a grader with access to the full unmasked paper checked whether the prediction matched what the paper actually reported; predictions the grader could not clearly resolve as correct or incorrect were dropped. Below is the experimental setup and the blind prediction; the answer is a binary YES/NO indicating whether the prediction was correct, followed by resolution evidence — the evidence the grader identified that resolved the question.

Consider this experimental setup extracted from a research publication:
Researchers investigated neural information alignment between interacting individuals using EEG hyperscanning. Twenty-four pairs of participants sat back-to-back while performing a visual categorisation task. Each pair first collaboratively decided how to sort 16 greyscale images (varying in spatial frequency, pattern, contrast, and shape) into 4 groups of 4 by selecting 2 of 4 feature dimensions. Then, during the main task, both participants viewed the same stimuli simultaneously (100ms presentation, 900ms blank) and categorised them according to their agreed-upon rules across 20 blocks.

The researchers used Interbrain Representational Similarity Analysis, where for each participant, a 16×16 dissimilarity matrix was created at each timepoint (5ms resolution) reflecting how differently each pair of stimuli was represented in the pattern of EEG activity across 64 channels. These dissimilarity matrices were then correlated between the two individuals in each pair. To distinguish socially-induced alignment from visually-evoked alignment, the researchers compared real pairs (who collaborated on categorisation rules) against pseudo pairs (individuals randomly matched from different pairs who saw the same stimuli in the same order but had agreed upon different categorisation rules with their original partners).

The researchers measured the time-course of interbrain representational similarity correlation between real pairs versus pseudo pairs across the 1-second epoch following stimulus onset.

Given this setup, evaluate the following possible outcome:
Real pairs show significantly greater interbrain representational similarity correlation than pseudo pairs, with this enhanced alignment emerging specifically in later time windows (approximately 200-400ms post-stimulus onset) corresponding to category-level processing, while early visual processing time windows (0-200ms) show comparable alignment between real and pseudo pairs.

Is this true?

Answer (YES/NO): YES